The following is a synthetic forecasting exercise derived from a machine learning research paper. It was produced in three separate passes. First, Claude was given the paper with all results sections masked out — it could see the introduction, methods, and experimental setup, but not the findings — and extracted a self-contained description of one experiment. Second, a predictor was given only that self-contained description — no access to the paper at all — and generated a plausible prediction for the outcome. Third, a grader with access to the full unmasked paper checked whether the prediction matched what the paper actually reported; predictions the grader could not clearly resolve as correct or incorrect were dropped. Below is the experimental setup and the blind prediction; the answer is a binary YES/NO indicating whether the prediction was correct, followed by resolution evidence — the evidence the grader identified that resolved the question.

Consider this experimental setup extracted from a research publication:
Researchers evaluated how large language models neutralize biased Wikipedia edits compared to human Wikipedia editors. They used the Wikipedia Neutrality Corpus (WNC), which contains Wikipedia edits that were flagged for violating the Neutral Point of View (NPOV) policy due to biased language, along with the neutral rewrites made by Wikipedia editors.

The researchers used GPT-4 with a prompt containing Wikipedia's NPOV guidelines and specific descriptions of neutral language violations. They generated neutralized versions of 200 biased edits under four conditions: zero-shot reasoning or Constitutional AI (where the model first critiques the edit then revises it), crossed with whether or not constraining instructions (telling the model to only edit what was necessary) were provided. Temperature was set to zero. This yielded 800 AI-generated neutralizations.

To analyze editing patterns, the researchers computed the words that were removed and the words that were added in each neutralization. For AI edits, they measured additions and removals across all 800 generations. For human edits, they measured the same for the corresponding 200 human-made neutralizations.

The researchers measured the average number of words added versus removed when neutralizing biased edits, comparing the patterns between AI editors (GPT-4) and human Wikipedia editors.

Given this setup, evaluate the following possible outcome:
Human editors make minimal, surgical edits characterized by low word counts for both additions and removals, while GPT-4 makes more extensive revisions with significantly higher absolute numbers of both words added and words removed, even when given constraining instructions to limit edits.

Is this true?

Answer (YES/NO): YES